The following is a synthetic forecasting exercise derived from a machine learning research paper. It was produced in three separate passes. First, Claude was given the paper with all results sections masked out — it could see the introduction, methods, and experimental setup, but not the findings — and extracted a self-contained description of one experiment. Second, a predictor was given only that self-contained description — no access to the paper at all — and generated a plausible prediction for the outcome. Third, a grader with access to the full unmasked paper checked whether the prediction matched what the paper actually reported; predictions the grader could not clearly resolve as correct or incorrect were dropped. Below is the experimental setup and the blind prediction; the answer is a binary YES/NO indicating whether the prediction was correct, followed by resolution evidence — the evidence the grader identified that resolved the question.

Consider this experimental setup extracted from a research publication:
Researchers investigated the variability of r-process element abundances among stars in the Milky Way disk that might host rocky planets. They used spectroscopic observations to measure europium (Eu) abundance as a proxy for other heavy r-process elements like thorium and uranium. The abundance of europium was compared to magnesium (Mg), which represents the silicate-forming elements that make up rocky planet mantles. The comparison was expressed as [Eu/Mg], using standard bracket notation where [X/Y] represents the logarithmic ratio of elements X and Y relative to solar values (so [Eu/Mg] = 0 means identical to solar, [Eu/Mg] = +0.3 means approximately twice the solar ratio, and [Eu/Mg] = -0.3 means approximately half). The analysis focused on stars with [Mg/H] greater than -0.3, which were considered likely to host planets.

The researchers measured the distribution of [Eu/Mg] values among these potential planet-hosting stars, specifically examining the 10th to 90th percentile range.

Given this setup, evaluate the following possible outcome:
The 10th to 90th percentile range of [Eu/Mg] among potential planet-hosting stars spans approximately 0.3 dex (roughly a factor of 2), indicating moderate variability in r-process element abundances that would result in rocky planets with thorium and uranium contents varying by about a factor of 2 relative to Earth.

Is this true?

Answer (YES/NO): NO